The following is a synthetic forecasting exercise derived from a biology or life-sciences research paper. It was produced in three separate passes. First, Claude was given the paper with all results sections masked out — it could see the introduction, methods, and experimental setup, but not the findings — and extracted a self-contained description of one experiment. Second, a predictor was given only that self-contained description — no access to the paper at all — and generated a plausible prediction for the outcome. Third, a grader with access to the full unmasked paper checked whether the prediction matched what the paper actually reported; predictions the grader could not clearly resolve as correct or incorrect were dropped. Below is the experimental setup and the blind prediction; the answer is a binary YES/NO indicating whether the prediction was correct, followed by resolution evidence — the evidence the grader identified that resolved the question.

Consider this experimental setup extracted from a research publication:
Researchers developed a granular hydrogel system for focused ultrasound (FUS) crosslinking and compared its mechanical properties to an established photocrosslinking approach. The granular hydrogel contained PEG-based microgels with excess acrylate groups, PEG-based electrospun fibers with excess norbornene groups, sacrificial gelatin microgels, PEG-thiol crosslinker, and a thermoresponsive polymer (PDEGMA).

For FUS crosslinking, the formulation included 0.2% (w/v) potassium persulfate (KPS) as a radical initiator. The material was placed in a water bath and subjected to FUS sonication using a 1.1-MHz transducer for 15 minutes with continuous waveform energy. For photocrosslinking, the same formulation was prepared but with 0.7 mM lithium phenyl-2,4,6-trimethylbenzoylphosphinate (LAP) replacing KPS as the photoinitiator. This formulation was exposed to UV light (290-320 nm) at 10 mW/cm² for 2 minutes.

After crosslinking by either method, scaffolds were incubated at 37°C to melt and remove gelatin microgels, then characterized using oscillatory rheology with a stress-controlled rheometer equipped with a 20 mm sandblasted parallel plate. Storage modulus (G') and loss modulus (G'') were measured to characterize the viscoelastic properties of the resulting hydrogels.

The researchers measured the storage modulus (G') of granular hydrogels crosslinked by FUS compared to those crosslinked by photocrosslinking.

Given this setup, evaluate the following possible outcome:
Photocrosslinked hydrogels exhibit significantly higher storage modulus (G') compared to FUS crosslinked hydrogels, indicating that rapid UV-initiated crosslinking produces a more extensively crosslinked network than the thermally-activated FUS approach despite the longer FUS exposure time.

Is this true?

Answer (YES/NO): NO